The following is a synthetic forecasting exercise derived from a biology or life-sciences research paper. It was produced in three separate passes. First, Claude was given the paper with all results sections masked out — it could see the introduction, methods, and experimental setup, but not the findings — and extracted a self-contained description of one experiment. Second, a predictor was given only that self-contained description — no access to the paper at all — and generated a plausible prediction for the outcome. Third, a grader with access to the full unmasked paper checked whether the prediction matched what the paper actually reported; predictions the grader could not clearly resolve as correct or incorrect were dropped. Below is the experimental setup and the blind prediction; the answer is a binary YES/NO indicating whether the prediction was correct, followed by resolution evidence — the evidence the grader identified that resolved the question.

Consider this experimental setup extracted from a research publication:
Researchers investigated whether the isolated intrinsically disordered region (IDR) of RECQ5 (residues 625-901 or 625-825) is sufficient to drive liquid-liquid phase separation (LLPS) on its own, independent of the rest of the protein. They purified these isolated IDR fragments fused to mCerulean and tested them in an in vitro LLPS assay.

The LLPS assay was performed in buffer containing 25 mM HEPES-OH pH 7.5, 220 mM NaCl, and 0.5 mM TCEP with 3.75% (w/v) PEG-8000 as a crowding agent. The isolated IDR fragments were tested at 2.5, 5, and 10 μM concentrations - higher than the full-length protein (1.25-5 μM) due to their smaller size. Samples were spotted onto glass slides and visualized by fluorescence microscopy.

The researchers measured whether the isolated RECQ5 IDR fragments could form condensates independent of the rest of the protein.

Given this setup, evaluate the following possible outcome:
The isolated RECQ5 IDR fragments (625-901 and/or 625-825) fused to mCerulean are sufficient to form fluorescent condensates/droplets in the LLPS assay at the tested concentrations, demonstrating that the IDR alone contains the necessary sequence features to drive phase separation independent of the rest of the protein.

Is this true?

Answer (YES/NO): YES